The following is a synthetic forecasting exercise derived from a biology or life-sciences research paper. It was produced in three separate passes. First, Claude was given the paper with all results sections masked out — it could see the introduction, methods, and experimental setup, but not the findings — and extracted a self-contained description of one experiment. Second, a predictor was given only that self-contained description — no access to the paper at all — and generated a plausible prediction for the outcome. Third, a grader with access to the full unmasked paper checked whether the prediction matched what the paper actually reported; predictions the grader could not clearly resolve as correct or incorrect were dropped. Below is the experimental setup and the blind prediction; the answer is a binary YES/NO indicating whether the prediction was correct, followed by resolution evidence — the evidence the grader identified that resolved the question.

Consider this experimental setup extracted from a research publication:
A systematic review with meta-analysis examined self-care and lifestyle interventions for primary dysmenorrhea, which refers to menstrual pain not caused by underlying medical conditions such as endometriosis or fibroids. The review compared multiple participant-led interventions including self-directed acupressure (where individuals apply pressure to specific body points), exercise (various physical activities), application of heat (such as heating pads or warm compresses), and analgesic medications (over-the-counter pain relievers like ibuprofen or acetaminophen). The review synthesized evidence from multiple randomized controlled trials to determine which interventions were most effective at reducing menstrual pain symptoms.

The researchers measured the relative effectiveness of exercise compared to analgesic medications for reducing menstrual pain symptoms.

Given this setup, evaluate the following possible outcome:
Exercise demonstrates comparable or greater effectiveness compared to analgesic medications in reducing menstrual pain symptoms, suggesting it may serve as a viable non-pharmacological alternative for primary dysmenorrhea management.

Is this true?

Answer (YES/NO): YES